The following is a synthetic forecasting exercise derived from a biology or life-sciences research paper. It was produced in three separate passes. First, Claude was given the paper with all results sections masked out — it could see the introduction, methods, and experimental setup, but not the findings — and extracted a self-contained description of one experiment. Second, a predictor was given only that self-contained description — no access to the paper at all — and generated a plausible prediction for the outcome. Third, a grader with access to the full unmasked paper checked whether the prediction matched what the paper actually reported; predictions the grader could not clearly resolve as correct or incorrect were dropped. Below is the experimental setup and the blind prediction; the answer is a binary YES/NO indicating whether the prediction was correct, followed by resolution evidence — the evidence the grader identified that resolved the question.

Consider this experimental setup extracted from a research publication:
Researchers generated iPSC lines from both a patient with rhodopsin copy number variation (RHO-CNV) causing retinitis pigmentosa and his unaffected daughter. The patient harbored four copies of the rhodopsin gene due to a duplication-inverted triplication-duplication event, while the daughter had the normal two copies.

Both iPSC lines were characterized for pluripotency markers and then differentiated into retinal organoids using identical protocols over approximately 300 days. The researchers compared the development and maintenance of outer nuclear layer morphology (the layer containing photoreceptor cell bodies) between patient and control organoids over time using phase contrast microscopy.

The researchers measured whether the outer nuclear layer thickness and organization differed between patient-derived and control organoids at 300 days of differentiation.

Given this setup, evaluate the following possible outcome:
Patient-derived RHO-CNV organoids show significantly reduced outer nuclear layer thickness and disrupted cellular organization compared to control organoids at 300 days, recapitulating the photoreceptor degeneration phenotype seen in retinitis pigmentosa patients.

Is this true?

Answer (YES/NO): NO